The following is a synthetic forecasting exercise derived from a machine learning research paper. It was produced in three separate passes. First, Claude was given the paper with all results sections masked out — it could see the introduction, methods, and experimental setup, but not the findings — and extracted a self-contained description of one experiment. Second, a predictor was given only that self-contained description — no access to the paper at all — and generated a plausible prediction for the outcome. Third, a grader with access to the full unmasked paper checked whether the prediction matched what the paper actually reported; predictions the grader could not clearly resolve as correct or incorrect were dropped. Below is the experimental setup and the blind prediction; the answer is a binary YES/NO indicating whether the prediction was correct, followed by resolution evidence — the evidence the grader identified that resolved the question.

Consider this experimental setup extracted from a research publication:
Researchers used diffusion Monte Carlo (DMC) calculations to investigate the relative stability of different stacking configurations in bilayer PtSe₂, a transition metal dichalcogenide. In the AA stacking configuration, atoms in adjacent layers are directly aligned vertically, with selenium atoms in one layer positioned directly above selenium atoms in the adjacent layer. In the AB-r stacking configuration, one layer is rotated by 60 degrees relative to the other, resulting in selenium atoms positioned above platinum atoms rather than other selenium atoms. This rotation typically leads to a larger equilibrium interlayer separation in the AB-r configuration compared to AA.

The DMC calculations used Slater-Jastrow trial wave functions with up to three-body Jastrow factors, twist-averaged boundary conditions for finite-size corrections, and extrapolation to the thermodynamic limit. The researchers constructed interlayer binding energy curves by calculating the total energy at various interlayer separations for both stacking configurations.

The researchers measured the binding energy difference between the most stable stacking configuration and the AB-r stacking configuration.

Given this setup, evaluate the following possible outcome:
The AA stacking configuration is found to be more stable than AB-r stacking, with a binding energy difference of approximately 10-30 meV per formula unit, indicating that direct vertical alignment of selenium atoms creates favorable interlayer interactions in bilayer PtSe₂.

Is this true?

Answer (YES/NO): NO